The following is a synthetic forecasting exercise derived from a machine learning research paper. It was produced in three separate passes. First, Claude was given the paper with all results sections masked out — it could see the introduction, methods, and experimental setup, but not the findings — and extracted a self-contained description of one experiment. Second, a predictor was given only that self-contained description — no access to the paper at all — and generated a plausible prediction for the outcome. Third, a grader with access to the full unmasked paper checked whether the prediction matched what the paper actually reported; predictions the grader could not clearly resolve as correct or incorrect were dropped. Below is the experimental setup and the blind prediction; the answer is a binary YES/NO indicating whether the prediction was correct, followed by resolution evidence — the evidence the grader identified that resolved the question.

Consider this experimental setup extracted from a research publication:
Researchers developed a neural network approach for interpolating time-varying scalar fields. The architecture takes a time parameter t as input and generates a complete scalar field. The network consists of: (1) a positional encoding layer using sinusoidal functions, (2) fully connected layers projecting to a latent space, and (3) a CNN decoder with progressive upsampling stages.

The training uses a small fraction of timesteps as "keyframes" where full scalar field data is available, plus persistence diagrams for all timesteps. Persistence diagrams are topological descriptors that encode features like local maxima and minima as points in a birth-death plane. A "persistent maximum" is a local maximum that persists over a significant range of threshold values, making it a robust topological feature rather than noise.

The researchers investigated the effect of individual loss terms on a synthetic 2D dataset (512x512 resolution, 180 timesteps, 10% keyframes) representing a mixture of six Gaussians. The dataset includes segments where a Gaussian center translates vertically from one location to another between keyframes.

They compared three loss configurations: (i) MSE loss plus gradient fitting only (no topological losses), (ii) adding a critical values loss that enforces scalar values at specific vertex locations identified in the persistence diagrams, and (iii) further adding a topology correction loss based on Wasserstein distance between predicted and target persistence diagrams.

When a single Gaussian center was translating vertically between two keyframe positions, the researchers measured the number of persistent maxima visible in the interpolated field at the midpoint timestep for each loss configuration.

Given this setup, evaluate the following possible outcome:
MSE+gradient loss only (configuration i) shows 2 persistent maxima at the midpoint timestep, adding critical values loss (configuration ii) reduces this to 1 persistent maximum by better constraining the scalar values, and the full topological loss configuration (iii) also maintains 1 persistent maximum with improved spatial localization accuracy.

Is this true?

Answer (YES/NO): NO